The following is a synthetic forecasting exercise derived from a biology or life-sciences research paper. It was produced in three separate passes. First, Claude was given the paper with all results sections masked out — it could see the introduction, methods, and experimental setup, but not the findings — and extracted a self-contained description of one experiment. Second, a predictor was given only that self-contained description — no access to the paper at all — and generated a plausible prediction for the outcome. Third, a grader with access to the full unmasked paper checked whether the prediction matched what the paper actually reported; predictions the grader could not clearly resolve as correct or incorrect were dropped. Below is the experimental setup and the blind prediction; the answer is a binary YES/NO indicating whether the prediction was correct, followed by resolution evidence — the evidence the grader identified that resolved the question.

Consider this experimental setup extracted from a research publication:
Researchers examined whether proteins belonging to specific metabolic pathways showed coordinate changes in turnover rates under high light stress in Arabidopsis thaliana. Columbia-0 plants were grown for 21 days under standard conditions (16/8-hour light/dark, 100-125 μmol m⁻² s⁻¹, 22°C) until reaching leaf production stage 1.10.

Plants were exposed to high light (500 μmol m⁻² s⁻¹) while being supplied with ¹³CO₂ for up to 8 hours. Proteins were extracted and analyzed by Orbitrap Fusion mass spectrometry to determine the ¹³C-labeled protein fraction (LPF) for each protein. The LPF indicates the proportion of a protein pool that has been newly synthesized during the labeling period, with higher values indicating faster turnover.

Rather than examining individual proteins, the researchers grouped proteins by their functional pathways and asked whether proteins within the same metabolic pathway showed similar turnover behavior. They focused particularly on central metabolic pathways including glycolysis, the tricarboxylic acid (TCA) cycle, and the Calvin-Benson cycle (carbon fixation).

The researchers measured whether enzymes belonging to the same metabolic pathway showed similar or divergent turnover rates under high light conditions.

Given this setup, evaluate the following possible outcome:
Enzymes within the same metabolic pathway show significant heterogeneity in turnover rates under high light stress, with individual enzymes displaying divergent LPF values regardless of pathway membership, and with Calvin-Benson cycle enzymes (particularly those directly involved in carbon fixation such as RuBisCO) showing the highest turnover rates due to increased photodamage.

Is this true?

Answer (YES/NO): NO